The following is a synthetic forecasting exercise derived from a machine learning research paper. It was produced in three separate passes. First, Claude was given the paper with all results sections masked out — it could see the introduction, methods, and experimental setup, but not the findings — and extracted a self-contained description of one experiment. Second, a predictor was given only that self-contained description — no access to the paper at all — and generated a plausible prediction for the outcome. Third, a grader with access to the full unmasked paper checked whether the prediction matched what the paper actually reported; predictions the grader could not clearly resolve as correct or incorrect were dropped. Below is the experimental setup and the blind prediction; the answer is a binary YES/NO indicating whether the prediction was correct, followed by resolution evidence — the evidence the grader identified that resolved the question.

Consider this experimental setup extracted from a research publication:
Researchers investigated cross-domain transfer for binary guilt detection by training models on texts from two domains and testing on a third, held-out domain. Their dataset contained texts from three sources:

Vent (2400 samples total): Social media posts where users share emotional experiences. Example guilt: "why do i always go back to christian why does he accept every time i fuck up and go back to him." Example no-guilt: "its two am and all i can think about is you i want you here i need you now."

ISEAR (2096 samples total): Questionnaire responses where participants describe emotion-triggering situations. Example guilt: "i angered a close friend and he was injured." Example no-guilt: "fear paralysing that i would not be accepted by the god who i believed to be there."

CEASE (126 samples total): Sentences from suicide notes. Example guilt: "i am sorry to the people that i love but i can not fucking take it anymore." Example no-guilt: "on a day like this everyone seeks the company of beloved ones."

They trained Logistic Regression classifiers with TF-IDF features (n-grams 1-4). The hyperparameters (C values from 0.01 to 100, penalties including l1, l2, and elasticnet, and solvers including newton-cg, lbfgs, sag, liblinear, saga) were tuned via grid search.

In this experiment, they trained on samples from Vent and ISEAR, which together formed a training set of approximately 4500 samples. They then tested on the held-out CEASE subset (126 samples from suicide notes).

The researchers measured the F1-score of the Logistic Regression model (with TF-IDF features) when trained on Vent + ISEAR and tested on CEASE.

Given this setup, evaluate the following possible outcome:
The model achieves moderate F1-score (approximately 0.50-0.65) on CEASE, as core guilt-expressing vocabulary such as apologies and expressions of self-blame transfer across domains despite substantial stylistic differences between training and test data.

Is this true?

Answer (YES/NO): NO